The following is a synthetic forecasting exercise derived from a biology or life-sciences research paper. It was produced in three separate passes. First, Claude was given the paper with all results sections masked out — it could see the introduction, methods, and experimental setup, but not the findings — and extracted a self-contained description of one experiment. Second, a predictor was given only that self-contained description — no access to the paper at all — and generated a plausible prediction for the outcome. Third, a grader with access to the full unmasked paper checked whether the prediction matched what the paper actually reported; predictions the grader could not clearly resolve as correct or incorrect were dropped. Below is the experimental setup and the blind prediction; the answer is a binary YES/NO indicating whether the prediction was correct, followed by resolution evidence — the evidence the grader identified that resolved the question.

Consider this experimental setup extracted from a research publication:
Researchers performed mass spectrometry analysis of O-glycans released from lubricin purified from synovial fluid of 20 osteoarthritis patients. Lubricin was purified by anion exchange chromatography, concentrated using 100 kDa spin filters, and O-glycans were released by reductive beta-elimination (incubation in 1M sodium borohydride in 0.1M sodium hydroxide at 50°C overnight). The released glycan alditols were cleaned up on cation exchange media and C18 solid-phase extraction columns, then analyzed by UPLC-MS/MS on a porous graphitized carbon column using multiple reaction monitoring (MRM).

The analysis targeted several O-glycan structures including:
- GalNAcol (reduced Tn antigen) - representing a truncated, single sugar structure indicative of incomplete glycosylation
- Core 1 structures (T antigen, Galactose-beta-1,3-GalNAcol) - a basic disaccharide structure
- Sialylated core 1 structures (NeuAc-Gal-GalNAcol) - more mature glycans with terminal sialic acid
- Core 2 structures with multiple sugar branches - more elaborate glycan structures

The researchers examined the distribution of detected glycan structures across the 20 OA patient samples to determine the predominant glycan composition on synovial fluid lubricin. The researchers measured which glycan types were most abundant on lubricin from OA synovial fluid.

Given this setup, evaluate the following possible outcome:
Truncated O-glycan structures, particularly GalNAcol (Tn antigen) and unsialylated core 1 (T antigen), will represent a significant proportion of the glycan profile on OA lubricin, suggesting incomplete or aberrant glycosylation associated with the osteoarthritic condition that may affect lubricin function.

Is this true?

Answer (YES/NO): YES